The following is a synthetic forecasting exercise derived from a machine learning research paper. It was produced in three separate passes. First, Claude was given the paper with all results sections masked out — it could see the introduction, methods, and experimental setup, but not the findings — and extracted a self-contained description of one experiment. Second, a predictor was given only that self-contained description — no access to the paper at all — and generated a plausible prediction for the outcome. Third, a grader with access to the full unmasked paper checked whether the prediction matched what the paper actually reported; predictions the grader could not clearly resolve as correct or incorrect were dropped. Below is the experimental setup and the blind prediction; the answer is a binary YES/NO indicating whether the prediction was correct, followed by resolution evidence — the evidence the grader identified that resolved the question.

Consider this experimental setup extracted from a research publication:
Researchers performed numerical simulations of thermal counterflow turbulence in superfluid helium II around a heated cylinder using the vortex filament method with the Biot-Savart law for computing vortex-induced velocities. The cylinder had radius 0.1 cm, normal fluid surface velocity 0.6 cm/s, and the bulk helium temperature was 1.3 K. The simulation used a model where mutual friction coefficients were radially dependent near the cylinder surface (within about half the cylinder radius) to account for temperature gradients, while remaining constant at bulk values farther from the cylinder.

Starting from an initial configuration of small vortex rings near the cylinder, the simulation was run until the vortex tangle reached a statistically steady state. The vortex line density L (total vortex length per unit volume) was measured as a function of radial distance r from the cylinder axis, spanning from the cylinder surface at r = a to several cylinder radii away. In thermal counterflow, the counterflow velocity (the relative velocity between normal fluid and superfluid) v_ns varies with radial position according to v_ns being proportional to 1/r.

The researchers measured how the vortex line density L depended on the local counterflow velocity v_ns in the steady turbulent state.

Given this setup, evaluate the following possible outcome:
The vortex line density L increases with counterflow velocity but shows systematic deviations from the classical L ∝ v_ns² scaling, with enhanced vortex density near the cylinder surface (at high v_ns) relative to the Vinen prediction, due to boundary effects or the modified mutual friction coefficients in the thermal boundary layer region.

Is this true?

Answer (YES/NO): NO